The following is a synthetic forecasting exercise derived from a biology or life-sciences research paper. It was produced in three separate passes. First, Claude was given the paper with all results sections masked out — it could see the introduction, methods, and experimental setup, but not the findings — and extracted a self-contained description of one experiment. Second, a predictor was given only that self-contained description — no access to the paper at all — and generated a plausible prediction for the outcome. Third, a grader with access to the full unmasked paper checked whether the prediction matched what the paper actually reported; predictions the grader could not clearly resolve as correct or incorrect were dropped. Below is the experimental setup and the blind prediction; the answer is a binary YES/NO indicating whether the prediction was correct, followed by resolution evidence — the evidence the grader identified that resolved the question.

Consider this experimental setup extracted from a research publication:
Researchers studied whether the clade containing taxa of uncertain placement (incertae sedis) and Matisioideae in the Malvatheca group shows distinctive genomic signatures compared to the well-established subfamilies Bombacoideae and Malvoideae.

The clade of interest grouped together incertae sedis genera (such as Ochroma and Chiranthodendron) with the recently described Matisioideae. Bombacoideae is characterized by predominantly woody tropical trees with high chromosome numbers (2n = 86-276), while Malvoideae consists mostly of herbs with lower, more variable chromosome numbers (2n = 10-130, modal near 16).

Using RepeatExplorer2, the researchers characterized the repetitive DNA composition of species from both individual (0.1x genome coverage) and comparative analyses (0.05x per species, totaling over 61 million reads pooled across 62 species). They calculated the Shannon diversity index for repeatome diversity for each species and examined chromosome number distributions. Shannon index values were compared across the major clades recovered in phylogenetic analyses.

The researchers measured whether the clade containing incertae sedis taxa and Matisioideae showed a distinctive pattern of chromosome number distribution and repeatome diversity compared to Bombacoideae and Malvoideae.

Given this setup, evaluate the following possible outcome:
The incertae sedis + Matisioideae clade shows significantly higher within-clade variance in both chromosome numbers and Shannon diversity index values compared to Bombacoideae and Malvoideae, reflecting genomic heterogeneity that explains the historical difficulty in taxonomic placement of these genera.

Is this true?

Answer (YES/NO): NO